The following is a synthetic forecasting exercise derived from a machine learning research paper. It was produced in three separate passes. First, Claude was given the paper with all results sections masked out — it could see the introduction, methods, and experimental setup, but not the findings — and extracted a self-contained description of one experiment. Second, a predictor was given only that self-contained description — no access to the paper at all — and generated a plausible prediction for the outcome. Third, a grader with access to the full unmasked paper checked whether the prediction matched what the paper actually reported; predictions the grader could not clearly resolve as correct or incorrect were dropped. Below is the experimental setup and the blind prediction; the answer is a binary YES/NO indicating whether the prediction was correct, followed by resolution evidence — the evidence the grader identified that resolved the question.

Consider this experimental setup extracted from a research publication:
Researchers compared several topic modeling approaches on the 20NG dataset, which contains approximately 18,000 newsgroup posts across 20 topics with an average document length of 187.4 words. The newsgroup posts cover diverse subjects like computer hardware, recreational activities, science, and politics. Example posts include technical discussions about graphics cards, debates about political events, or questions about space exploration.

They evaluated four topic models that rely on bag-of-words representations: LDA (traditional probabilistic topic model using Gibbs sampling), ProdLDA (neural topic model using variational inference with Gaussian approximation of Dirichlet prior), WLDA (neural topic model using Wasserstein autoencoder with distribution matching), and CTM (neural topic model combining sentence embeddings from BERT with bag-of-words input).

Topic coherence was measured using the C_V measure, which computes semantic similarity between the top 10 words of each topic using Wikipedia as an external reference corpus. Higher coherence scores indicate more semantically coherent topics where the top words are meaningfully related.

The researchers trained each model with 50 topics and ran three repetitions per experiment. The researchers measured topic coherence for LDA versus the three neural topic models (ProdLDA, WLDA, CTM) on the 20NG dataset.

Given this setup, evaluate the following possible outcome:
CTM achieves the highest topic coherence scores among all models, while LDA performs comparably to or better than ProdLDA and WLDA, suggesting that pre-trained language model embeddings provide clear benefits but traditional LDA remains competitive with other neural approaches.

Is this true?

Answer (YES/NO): NO